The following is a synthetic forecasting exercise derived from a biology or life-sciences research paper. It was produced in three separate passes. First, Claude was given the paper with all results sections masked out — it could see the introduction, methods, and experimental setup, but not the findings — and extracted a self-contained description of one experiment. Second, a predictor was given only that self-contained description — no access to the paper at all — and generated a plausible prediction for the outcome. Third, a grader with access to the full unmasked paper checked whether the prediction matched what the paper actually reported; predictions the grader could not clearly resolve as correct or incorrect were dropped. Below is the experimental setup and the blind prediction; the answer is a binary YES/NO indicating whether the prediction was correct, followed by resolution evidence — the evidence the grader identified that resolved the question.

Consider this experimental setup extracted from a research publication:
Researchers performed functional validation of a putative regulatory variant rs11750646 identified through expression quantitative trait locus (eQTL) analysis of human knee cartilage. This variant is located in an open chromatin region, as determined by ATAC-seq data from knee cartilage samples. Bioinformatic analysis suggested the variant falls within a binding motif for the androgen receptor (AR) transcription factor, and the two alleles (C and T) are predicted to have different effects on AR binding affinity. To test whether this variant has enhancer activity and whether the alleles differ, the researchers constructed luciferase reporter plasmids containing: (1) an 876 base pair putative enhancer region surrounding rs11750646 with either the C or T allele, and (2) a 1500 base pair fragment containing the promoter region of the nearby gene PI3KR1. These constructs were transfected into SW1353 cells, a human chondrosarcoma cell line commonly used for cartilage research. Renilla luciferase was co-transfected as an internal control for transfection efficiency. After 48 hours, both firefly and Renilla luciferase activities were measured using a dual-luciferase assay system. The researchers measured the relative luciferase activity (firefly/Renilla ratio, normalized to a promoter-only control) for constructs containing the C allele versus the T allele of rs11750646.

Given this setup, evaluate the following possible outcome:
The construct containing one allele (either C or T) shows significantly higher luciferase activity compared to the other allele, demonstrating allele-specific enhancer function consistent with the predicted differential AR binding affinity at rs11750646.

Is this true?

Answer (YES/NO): YES